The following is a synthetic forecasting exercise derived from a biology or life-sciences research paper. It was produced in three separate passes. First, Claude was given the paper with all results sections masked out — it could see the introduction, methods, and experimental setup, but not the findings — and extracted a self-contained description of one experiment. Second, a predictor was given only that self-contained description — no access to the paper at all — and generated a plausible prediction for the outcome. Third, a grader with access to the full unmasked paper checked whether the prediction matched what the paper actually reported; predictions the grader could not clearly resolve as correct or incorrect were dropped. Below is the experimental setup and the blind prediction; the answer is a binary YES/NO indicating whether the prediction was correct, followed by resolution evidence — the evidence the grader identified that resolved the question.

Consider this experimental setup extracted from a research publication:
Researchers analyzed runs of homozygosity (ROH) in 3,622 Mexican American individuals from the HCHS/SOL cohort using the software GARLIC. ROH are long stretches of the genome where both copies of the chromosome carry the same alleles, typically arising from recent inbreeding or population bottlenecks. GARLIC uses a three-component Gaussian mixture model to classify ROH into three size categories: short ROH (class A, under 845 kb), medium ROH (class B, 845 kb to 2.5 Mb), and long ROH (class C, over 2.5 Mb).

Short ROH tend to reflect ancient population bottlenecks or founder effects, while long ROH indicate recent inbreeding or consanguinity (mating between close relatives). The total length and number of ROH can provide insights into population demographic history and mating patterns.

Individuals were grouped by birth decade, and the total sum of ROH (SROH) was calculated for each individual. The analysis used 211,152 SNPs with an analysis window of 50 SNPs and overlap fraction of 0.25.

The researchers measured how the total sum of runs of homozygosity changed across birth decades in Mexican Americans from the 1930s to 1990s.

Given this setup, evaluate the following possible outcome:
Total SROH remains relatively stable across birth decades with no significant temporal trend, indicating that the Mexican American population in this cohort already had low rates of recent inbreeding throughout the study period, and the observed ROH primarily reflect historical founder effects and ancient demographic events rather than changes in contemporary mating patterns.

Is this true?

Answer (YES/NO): NO